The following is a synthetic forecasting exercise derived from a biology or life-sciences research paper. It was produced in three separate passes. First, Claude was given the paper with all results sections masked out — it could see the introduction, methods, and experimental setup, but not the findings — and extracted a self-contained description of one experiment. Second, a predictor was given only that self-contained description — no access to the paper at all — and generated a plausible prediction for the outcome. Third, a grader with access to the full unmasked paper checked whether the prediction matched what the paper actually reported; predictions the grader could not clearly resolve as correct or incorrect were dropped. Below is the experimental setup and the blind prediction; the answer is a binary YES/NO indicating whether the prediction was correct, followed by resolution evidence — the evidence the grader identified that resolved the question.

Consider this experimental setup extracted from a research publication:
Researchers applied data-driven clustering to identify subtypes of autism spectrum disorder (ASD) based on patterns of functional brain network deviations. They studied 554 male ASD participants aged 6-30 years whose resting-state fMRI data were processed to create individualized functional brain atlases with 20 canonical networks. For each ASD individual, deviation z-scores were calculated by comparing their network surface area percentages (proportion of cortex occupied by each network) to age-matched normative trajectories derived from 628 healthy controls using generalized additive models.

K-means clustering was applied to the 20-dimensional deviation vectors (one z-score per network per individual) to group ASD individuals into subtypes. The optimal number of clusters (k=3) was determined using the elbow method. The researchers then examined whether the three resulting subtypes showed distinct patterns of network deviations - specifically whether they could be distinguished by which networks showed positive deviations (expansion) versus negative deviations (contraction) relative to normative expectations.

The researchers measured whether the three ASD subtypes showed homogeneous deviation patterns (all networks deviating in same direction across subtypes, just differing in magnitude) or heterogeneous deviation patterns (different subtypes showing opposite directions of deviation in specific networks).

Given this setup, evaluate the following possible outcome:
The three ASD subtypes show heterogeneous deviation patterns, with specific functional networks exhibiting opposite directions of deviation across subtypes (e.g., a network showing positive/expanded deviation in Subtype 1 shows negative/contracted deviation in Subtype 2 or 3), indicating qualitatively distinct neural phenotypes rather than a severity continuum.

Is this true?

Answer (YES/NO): YES